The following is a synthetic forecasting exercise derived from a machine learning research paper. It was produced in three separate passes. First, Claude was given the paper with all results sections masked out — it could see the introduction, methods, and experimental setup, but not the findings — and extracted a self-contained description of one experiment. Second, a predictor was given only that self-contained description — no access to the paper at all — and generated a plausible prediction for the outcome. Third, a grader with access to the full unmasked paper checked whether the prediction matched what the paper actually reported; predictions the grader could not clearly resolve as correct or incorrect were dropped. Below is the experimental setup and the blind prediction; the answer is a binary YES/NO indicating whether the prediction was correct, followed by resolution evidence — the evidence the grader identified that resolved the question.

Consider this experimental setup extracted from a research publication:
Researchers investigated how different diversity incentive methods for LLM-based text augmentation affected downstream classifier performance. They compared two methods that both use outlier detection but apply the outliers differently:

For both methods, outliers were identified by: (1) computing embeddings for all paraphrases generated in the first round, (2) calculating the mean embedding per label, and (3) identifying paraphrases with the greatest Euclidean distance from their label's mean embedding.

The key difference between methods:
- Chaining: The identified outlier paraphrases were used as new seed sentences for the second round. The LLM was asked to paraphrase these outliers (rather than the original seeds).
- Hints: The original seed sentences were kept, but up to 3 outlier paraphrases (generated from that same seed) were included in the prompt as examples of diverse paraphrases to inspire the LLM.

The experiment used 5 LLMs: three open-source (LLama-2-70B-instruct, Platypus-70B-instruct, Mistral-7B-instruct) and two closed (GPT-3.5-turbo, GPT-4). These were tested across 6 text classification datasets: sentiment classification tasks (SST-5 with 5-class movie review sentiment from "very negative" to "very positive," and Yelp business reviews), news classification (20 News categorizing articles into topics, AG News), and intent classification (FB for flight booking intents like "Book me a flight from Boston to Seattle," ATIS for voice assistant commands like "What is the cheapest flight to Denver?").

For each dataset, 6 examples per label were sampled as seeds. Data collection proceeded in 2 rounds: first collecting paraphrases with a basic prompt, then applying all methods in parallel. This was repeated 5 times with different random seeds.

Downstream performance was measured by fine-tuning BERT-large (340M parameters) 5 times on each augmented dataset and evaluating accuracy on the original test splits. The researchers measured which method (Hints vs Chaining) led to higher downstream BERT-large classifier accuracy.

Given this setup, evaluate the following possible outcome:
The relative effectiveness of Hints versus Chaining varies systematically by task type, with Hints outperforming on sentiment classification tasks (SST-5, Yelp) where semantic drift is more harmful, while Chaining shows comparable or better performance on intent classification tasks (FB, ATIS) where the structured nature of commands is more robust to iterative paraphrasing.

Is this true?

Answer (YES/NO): NO